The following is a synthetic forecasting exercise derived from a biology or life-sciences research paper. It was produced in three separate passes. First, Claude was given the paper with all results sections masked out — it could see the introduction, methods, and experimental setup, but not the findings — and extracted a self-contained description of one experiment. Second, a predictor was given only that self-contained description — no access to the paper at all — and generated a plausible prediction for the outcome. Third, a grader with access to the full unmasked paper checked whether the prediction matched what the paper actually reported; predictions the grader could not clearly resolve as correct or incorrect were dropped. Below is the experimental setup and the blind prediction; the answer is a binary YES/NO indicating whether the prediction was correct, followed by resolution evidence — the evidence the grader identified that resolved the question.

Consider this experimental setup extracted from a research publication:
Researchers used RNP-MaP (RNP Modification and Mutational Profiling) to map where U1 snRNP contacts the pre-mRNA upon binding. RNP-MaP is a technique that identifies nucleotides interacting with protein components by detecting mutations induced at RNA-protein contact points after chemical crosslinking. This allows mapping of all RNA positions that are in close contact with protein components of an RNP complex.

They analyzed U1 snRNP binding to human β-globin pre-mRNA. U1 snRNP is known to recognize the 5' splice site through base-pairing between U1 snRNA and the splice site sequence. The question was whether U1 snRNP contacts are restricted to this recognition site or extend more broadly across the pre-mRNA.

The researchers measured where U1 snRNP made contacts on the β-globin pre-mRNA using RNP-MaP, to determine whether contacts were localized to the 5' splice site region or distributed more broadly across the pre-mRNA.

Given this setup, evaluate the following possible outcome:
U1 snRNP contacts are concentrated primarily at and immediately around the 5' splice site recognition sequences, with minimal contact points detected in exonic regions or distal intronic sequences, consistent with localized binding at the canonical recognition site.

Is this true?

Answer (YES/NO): NO